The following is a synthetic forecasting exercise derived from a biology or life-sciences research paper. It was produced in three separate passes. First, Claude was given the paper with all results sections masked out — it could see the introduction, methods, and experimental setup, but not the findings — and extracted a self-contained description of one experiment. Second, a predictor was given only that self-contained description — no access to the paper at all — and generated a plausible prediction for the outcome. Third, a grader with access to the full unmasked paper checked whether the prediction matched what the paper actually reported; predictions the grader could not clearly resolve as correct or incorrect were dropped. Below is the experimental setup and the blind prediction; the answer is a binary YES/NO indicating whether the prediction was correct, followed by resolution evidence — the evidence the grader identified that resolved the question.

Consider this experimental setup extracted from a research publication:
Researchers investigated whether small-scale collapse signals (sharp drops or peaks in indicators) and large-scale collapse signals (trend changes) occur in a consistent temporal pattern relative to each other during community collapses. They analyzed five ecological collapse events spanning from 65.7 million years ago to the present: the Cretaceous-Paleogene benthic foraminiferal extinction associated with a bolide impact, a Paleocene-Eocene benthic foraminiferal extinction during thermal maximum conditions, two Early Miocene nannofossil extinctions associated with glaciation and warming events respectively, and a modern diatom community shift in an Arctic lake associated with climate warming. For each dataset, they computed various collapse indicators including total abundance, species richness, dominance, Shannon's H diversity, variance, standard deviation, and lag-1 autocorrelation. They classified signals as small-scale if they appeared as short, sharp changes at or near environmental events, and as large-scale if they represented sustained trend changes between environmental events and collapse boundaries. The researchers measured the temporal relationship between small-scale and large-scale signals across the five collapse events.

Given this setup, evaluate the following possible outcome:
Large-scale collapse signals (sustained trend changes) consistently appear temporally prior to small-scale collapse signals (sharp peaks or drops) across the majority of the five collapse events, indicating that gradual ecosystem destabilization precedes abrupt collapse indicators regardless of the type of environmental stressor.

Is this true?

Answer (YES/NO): NO